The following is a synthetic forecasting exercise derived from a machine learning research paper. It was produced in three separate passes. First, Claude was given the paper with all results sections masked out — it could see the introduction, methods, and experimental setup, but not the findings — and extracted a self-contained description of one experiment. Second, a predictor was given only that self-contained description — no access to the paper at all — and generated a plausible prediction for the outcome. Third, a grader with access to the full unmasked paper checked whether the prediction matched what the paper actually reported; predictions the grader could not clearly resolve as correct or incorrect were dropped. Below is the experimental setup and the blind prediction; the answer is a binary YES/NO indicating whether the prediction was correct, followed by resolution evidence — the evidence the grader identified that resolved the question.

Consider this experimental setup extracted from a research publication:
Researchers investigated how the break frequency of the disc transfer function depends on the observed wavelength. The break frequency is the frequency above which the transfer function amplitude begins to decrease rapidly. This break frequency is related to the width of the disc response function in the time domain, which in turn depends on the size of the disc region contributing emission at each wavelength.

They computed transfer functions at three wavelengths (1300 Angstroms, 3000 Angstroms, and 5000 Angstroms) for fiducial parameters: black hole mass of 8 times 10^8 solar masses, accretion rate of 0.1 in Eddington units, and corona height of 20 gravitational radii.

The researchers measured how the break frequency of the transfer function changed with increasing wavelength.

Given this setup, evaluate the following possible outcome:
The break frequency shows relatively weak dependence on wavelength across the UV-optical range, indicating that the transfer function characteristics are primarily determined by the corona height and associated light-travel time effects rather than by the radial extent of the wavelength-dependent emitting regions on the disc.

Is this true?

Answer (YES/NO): NO